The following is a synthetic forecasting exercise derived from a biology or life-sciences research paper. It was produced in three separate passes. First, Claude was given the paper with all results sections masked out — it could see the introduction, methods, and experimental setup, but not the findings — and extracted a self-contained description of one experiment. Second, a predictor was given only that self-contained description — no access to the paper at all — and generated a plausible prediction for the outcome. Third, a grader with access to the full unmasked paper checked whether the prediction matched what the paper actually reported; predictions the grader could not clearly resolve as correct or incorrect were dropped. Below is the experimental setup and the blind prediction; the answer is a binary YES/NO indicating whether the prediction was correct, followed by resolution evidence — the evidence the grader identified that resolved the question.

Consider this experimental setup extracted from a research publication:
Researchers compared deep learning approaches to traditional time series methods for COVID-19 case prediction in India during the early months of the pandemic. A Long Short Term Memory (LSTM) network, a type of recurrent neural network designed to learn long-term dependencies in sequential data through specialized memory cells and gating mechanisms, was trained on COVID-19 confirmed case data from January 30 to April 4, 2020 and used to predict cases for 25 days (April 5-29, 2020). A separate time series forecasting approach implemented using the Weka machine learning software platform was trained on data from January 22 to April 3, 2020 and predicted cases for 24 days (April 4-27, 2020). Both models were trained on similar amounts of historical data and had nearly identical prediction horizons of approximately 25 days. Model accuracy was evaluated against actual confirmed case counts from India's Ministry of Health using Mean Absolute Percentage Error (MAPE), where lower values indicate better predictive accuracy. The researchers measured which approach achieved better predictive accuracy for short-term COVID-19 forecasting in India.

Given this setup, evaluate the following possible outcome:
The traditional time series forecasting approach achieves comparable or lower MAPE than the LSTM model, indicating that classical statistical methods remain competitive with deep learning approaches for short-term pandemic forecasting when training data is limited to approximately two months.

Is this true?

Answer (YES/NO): YES